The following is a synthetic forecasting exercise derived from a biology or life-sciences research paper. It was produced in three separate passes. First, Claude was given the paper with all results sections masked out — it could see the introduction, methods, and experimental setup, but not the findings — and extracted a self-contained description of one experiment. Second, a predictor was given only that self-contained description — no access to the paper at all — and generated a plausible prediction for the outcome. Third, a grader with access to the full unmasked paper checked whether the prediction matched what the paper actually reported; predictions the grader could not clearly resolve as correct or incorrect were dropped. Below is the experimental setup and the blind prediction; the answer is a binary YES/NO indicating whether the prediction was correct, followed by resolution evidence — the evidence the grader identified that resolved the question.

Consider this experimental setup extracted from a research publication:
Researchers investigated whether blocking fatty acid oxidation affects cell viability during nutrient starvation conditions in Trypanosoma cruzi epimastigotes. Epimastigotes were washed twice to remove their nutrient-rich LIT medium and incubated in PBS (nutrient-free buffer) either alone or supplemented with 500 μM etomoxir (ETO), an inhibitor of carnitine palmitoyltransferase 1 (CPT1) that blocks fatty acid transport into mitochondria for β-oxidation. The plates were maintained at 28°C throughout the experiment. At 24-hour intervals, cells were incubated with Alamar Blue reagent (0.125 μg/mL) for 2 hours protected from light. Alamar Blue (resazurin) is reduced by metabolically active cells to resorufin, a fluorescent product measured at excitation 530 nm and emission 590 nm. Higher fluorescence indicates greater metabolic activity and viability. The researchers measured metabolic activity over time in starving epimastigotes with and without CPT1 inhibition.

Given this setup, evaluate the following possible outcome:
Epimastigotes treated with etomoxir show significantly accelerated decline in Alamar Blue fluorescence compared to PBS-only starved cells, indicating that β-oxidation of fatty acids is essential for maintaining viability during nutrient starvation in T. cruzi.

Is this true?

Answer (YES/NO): NO